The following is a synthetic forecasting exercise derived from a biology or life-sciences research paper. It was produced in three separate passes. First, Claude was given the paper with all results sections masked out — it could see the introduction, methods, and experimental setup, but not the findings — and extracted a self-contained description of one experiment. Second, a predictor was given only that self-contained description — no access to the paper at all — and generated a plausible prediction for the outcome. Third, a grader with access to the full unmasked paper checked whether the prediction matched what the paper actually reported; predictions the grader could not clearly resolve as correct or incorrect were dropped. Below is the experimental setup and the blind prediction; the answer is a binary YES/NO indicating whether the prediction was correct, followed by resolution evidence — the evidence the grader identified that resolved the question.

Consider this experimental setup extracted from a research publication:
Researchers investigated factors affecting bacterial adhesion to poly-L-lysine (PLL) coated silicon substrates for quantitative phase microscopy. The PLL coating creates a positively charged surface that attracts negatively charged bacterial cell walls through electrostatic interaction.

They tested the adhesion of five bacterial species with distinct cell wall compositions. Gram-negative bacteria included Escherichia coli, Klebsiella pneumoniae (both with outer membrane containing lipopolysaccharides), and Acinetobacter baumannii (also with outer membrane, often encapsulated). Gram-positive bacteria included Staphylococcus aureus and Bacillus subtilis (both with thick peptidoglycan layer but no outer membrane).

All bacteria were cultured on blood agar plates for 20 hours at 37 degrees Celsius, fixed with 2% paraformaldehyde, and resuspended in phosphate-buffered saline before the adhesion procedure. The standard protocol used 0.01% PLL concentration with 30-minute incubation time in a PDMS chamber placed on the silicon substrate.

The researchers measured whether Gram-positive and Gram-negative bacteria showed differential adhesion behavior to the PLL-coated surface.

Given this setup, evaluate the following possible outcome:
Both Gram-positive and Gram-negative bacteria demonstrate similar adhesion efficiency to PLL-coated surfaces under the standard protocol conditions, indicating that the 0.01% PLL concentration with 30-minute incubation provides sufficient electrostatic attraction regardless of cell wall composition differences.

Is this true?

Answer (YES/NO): NO